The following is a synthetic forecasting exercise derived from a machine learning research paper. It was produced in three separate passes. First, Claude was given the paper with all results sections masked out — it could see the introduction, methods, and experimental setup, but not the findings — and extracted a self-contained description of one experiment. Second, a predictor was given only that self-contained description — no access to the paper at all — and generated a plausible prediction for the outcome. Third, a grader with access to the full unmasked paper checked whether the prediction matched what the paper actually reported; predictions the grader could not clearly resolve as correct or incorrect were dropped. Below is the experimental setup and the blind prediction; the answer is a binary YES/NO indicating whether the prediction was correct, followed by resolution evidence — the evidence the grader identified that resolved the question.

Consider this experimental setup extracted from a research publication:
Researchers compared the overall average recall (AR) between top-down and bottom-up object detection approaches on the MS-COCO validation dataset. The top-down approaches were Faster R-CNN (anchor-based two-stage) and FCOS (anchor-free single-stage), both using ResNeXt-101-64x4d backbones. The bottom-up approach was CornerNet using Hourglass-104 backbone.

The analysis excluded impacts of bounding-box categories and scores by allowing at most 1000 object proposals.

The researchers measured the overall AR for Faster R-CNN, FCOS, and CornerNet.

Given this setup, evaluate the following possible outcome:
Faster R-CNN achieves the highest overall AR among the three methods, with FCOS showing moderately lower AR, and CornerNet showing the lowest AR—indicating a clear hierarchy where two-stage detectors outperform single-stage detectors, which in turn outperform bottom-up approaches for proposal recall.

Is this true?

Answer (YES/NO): NO